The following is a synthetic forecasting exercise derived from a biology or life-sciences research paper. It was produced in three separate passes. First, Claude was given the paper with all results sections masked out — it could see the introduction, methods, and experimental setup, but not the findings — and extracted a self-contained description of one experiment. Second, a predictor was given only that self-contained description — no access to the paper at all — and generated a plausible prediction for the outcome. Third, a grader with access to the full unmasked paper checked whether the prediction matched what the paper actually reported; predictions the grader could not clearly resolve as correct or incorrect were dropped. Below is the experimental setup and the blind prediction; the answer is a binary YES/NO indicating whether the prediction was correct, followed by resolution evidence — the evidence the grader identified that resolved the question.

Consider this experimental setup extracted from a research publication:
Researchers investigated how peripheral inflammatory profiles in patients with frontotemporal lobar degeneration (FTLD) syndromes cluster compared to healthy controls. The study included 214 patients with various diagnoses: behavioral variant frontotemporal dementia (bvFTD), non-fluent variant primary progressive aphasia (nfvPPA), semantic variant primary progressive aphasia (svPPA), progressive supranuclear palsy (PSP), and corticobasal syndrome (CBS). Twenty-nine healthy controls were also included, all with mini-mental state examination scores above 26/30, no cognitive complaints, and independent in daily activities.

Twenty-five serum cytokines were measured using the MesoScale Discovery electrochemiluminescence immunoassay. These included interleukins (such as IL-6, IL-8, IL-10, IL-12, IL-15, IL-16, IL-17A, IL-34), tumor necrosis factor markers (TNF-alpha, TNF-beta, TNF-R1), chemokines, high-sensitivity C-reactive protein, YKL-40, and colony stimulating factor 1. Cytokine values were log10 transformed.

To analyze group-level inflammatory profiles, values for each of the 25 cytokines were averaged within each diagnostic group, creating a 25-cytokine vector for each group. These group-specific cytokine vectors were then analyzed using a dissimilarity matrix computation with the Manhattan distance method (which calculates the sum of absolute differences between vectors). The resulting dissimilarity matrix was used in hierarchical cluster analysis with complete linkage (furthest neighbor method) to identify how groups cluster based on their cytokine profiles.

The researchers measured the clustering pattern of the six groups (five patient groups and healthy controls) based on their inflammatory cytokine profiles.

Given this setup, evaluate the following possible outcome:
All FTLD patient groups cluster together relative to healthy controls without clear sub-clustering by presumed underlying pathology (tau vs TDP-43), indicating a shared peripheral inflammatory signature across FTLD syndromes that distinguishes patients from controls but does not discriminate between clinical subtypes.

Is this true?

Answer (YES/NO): NO